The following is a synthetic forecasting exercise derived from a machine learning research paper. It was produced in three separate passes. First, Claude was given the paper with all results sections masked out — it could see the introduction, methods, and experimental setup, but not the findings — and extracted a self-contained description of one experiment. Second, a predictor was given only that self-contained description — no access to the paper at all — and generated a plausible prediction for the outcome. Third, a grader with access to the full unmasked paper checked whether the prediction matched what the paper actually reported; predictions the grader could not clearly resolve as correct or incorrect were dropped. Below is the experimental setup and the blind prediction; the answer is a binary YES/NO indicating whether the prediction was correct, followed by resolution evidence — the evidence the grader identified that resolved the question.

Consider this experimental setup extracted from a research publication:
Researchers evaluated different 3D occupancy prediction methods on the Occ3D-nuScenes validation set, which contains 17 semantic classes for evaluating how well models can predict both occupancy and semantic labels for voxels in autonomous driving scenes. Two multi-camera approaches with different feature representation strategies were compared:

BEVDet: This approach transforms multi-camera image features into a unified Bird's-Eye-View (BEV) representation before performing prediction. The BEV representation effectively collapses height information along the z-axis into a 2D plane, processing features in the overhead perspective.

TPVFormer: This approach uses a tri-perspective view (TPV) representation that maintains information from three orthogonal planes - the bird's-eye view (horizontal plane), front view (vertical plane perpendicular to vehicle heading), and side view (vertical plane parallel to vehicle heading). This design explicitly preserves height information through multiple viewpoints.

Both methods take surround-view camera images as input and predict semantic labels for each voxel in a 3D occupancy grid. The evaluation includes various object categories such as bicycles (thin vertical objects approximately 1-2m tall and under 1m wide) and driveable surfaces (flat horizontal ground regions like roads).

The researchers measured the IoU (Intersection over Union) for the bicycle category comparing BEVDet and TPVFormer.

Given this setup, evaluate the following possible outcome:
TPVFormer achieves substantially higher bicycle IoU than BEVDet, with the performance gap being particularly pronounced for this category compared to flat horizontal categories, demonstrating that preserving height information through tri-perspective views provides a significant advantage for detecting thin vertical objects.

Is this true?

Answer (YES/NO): YES